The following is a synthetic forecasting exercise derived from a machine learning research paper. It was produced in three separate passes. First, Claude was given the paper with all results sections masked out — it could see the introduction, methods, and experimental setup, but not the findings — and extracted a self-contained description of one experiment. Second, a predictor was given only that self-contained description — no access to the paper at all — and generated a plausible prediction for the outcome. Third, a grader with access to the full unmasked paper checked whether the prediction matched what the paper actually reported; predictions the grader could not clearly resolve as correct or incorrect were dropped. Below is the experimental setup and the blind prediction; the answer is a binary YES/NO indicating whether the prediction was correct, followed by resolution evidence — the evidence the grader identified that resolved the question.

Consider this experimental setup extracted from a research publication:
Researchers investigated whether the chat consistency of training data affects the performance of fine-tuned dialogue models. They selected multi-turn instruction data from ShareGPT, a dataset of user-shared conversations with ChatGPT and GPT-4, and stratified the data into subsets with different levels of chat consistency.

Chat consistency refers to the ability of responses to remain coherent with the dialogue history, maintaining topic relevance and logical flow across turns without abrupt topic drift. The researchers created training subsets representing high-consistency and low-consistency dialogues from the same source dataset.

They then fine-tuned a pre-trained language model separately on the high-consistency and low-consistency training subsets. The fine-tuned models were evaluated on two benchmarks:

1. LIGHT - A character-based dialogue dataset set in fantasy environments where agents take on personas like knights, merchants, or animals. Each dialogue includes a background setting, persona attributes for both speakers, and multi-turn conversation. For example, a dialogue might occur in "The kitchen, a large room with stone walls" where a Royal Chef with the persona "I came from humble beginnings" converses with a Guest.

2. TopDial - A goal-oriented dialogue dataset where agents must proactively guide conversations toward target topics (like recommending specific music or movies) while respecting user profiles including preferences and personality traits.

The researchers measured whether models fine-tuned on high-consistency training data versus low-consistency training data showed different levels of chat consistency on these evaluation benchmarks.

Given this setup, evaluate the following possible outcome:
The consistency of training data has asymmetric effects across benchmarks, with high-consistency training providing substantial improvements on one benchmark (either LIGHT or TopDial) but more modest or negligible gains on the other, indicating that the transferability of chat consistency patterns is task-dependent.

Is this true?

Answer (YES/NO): NO